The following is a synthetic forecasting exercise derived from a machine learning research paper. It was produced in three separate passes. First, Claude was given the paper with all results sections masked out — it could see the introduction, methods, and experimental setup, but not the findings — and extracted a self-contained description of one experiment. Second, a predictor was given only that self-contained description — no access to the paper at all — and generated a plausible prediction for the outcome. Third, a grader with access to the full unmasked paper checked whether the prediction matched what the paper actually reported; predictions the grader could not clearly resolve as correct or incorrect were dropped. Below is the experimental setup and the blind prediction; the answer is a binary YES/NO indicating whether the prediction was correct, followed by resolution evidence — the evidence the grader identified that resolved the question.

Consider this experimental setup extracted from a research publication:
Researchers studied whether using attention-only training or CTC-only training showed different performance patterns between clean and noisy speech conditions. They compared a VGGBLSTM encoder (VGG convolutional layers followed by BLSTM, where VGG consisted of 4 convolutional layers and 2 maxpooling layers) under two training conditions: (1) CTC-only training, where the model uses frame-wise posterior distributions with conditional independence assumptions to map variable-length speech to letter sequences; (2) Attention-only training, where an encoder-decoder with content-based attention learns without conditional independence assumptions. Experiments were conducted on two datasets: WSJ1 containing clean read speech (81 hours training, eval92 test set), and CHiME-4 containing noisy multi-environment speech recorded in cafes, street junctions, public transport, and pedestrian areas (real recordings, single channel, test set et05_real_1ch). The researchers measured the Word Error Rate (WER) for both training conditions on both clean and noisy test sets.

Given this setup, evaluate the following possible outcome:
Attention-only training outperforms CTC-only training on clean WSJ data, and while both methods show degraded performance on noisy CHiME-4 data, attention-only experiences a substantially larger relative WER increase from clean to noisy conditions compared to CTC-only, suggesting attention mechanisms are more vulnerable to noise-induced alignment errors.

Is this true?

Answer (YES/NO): NO